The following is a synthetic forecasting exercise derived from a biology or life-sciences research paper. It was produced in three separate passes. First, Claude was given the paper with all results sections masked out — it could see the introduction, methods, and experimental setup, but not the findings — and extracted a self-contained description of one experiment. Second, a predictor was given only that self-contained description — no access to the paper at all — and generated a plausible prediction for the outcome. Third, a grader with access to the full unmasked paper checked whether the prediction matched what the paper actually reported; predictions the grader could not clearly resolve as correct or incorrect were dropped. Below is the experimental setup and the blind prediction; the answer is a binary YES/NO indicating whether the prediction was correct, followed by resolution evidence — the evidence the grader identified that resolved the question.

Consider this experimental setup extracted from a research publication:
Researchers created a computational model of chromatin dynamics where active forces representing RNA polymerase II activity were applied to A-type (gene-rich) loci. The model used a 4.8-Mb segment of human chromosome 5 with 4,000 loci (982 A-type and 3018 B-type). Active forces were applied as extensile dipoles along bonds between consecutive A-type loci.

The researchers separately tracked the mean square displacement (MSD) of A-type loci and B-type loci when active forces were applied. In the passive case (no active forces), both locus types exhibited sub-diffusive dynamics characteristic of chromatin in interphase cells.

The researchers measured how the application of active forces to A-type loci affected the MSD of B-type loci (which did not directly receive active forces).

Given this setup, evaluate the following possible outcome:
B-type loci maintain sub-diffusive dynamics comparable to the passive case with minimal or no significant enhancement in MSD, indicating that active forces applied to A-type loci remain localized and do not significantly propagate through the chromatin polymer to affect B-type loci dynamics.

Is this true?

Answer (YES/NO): YES